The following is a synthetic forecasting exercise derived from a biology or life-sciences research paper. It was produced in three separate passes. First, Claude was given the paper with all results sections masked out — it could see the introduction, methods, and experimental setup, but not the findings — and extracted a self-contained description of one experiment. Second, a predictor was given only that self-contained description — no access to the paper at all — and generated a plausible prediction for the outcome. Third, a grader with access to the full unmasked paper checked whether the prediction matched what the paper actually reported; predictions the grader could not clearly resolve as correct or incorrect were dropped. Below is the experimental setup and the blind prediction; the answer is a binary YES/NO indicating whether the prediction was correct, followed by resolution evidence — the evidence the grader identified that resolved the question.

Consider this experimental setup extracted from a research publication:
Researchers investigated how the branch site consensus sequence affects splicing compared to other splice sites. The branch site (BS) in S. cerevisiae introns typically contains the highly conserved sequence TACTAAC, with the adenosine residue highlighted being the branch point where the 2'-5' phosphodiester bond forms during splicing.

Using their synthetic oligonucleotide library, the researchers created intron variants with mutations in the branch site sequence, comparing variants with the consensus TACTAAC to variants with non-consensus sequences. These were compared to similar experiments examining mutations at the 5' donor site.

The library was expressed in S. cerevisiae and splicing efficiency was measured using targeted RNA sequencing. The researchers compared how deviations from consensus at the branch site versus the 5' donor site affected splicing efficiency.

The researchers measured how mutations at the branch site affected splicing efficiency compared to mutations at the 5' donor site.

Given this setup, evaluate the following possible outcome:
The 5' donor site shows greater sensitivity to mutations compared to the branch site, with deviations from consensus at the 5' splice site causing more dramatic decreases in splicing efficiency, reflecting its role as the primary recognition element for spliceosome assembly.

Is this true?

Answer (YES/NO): NO